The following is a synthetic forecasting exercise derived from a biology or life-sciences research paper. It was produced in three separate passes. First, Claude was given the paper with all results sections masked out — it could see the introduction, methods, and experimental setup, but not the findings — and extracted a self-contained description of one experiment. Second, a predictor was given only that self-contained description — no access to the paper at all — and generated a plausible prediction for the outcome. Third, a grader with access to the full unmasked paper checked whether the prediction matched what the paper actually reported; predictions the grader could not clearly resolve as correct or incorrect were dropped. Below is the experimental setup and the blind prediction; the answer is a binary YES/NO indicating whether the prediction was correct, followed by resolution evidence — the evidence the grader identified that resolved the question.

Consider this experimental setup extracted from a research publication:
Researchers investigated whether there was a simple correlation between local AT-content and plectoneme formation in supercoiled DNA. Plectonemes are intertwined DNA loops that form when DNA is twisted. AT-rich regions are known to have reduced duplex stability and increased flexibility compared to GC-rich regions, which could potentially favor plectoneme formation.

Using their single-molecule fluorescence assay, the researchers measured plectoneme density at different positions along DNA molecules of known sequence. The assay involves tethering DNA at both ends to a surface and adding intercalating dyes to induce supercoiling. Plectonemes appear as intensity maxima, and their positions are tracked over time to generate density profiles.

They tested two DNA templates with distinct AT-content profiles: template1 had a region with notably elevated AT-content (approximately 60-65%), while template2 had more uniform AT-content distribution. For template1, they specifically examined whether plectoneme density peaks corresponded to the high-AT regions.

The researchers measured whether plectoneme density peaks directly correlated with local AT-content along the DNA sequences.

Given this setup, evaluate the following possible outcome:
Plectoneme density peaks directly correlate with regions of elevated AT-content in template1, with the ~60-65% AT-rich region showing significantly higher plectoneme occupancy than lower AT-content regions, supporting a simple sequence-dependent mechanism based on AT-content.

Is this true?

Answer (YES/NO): NO